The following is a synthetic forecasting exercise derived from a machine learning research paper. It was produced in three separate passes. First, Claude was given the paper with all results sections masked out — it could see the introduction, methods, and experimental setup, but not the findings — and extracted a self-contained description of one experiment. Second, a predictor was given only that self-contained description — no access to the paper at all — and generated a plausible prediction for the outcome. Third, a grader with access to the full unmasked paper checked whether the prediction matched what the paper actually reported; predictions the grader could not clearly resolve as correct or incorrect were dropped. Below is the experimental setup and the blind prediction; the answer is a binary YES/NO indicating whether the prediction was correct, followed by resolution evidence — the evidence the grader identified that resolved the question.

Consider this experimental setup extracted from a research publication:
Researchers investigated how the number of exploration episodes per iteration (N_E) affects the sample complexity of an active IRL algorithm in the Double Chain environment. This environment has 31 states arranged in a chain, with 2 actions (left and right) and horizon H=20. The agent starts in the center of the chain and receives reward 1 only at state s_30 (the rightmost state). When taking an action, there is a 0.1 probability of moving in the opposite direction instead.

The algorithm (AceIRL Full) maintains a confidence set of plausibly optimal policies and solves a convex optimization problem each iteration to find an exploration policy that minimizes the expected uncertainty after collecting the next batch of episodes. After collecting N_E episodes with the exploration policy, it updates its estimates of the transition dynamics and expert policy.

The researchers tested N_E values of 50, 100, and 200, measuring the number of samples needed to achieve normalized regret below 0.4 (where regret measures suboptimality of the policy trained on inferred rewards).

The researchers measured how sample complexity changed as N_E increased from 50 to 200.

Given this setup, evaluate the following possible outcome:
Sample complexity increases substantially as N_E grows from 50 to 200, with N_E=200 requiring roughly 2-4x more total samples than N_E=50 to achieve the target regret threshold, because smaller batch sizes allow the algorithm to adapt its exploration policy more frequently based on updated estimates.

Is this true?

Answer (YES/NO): NO